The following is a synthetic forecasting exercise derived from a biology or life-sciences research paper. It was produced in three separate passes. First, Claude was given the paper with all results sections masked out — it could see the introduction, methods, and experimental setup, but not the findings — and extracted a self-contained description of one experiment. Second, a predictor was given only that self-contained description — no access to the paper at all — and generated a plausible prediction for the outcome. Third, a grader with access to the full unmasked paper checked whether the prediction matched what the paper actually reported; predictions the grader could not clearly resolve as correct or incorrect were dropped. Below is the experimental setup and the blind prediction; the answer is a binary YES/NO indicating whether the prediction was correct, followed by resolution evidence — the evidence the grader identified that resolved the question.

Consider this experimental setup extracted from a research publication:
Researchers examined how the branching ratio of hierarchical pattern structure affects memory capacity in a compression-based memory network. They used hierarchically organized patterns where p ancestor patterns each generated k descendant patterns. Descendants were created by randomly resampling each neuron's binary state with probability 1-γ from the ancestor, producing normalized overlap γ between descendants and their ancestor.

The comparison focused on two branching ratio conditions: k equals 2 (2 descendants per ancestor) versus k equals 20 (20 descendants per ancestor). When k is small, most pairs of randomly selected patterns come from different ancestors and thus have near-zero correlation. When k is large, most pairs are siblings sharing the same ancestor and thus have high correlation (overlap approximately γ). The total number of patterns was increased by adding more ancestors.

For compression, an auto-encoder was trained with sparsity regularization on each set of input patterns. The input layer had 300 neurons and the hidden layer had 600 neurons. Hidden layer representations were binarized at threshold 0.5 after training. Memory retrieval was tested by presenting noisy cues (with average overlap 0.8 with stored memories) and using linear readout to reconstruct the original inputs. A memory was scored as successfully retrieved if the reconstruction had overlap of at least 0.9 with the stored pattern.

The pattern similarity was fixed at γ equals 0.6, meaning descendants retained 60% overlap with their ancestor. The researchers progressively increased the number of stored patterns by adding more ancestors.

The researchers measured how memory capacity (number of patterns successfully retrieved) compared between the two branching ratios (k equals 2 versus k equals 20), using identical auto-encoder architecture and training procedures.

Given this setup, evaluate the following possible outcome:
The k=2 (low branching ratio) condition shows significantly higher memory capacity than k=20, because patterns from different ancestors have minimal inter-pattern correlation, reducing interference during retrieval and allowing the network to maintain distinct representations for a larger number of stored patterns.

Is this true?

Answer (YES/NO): NO